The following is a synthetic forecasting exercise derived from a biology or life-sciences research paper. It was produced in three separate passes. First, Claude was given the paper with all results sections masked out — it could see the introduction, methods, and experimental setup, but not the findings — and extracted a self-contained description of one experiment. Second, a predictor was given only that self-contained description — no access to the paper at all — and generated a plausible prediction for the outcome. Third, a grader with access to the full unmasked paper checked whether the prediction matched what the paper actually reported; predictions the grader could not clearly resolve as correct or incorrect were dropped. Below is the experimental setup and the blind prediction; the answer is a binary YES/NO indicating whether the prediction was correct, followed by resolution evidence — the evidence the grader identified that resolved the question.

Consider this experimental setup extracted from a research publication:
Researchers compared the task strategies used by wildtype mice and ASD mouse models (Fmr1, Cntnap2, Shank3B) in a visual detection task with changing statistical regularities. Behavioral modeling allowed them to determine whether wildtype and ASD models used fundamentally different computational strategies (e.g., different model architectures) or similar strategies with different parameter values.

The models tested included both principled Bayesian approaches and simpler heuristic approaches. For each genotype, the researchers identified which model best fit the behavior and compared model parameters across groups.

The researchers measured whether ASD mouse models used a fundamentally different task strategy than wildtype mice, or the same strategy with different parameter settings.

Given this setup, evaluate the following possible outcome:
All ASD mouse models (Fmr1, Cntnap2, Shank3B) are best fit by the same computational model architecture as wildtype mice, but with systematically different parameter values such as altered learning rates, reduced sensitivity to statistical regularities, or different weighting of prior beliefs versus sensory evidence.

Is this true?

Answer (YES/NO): YES